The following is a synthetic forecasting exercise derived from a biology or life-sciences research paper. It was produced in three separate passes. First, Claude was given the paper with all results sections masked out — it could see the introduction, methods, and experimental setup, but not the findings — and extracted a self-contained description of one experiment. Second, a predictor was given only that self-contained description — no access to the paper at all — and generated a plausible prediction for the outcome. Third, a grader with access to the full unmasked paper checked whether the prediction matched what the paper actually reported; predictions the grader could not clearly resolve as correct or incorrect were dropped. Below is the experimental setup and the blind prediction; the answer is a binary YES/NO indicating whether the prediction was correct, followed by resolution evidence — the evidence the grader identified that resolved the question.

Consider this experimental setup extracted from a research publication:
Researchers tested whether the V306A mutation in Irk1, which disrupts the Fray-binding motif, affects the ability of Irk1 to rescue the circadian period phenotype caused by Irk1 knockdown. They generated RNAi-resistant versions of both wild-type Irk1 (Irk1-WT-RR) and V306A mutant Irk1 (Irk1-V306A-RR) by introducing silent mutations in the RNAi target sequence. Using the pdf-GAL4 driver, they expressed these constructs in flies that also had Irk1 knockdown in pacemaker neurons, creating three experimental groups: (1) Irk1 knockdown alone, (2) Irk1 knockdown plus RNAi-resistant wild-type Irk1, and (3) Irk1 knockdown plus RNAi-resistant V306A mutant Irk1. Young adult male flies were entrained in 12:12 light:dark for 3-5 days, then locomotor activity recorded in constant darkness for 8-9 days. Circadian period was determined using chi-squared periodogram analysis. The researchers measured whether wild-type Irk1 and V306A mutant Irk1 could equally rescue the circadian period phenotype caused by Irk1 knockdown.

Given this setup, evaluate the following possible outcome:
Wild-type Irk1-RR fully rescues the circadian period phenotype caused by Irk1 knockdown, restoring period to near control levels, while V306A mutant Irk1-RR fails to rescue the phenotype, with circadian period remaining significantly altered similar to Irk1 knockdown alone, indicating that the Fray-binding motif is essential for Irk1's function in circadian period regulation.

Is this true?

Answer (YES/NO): NO